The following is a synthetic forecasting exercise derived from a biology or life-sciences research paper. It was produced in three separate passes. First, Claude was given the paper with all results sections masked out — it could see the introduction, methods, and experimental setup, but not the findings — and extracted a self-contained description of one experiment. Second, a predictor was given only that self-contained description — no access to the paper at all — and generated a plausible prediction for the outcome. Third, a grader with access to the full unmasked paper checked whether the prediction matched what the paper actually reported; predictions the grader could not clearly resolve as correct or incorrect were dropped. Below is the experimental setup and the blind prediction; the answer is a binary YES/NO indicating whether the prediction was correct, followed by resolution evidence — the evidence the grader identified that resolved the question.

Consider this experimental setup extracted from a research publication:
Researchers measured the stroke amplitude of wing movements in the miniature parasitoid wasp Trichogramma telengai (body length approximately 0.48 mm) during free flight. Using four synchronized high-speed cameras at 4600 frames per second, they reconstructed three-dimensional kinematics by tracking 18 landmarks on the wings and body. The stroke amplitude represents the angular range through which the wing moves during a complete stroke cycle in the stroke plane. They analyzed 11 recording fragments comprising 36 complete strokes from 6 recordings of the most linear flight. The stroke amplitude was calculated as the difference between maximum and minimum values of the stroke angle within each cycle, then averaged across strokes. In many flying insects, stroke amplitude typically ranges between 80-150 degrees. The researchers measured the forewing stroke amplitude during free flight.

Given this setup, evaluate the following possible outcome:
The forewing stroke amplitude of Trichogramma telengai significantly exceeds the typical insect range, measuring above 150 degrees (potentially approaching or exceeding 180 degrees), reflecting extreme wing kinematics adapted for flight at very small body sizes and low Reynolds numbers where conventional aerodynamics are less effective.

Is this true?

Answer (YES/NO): NO